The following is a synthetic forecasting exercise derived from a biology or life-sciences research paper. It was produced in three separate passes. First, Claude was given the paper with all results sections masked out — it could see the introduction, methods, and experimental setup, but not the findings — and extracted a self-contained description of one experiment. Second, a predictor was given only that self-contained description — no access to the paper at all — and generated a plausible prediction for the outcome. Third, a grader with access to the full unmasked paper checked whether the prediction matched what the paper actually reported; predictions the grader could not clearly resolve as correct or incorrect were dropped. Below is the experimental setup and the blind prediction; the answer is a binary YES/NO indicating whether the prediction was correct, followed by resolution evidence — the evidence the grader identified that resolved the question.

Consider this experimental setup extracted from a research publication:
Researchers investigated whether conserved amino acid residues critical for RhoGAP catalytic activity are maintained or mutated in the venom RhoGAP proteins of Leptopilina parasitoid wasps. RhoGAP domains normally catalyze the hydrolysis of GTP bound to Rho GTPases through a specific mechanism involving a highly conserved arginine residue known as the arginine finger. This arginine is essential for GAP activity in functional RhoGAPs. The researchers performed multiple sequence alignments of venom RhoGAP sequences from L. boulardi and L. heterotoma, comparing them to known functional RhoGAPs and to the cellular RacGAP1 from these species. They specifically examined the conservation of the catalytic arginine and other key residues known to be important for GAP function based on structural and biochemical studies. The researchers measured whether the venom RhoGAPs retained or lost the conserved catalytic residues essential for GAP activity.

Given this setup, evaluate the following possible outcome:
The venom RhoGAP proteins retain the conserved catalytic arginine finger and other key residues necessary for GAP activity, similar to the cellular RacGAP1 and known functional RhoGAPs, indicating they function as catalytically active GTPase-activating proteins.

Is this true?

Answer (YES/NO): NO